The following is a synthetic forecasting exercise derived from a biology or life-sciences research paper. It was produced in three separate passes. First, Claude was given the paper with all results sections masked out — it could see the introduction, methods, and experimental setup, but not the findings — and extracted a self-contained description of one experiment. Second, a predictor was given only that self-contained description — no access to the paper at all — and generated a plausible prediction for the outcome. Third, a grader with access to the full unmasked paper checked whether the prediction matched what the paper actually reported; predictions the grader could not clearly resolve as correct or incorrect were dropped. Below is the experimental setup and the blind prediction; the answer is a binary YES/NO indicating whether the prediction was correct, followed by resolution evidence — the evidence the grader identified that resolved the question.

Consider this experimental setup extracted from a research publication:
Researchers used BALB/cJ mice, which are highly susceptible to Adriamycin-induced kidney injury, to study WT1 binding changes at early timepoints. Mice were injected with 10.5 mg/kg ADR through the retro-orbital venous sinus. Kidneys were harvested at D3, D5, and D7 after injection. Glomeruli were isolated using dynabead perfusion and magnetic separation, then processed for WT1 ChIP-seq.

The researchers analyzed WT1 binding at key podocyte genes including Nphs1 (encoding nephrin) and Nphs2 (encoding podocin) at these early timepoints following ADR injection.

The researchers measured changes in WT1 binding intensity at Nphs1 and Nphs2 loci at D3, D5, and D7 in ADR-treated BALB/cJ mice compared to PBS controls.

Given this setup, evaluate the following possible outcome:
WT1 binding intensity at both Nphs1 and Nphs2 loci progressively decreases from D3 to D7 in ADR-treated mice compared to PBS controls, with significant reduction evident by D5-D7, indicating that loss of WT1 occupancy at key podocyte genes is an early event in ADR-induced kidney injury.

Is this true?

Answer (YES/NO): NO